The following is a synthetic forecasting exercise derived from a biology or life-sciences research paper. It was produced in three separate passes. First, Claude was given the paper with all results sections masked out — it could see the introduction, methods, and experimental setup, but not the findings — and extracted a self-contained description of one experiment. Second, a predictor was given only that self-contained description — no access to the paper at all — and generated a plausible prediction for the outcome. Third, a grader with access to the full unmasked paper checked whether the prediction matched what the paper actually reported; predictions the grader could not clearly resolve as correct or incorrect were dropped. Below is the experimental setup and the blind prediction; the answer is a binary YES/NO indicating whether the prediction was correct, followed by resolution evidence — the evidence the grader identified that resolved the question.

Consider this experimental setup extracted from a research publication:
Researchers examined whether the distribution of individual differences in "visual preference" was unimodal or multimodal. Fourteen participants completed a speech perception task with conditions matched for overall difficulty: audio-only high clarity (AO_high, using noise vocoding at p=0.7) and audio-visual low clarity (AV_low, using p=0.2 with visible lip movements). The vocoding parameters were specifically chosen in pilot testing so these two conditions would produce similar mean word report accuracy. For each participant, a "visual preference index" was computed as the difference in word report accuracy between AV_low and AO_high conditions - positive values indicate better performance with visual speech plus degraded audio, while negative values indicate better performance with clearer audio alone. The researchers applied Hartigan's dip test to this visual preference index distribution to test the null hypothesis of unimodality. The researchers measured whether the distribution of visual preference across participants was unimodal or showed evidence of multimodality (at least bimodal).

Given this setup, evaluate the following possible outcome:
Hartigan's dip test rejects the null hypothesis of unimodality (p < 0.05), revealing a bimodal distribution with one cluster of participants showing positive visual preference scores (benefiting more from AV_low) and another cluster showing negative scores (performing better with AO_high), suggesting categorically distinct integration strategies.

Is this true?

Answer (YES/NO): NO